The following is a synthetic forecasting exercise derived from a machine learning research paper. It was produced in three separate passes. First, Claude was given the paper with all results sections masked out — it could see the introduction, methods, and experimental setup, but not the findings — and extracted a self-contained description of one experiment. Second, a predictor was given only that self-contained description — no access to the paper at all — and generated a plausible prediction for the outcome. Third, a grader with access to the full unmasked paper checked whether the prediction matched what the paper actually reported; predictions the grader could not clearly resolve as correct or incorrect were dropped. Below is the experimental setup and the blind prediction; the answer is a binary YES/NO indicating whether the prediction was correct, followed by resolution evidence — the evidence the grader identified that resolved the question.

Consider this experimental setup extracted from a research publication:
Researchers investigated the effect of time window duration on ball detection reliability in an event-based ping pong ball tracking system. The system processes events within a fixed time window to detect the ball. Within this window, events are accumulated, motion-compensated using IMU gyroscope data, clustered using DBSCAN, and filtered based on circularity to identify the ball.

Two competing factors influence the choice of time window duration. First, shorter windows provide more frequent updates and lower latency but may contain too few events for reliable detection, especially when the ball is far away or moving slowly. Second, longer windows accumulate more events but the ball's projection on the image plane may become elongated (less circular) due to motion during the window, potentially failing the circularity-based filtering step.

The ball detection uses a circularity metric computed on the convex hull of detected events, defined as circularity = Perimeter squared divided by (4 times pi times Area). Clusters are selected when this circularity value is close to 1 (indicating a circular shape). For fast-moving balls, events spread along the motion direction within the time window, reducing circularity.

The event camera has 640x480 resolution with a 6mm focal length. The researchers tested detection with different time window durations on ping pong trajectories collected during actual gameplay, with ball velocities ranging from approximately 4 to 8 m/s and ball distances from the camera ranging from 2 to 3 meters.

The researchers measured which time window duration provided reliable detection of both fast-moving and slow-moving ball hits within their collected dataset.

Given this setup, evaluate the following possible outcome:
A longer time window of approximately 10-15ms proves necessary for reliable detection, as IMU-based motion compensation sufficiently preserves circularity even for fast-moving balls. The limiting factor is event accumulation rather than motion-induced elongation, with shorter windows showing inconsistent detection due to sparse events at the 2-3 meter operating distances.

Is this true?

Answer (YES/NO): NO